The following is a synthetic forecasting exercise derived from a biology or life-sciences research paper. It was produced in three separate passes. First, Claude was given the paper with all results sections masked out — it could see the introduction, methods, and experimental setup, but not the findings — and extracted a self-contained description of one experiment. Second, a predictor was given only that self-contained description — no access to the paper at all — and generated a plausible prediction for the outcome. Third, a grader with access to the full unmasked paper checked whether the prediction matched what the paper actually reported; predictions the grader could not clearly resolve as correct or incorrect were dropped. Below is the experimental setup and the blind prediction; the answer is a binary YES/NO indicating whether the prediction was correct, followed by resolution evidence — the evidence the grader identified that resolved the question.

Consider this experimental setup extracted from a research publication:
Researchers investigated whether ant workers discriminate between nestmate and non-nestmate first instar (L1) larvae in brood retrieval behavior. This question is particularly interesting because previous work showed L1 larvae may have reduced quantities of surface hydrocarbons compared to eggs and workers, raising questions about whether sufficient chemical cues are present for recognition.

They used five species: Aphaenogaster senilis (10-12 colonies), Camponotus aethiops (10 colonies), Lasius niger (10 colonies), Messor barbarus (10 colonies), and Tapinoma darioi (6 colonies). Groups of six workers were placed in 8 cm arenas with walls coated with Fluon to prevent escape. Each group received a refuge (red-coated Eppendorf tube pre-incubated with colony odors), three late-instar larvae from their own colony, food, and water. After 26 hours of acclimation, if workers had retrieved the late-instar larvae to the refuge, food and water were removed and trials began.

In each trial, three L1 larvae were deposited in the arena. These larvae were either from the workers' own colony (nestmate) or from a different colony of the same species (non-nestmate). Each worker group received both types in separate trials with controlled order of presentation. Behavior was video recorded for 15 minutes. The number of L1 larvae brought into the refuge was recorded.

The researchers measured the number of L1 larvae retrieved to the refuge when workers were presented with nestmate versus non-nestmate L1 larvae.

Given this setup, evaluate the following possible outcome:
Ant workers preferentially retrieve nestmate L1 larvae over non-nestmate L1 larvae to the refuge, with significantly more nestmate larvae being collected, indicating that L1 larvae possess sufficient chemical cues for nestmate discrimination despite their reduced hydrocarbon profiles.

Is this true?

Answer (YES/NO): NO